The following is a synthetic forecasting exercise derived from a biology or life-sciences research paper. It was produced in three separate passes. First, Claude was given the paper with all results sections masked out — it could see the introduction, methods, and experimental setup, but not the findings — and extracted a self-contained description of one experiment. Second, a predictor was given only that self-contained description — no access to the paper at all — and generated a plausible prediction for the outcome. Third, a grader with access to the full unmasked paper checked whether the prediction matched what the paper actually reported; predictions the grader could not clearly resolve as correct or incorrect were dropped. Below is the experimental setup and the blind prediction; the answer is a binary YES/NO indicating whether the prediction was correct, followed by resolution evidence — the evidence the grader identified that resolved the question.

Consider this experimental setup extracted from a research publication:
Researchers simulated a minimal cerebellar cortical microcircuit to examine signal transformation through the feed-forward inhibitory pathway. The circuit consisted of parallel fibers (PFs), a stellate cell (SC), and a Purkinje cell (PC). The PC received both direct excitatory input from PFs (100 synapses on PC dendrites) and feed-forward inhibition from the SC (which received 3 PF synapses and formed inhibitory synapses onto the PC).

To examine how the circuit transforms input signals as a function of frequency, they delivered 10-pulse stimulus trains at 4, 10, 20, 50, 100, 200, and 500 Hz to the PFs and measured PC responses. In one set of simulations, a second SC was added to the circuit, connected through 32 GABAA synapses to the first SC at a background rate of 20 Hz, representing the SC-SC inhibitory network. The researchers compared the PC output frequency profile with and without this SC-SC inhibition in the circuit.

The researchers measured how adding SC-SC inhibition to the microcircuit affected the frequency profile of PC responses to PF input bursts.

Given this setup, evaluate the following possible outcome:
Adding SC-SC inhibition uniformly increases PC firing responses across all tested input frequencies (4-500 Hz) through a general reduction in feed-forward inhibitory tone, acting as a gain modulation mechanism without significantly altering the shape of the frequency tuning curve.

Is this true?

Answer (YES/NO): NO